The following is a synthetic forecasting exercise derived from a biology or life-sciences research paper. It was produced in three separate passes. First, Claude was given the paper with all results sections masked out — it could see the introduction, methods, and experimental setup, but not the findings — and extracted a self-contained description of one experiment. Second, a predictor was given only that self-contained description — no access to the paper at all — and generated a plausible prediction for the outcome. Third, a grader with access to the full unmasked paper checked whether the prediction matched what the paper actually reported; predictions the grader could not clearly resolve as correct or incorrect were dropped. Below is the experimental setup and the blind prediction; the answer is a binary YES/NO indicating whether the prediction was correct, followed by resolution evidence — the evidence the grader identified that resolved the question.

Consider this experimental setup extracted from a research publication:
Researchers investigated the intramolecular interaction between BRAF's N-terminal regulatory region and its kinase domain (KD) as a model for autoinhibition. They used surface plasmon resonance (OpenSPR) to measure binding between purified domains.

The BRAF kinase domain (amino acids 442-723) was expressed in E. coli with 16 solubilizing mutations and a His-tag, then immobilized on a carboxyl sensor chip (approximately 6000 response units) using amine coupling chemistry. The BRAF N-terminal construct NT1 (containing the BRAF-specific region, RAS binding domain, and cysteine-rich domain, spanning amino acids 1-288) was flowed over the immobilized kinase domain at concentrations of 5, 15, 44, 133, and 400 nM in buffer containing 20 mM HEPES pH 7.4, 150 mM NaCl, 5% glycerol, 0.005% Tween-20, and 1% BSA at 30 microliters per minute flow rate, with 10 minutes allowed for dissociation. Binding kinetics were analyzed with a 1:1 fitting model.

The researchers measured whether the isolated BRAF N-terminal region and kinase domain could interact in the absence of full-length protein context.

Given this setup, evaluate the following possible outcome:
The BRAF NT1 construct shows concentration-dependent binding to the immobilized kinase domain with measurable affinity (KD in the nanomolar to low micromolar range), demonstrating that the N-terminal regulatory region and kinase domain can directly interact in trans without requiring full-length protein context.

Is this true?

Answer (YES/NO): YES